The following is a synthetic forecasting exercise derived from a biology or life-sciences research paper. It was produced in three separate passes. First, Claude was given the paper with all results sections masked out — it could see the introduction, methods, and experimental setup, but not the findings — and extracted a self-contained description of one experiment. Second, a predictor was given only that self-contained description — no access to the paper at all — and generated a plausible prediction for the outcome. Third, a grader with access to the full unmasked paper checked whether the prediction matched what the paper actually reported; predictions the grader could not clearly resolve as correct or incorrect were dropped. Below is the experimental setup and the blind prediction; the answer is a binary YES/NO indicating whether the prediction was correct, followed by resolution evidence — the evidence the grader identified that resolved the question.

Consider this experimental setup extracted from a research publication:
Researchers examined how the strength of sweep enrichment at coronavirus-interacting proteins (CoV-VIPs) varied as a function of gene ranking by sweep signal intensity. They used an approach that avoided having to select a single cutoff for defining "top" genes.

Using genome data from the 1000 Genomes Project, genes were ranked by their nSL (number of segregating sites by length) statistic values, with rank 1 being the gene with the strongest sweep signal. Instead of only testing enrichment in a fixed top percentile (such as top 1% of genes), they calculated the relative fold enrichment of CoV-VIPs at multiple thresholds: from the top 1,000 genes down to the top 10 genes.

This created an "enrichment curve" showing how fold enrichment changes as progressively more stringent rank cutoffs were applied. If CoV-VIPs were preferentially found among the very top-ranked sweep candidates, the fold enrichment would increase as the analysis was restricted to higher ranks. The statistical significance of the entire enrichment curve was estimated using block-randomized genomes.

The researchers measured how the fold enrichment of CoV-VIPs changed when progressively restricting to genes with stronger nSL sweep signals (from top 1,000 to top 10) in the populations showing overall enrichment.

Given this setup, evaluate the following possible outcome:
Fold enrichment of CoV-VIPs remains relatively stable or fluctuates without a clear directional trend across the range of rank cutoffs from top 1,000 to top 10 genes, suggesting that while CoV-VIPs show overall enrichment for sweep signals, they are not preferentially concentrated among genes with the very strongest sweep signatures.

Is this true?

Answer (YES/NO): NO